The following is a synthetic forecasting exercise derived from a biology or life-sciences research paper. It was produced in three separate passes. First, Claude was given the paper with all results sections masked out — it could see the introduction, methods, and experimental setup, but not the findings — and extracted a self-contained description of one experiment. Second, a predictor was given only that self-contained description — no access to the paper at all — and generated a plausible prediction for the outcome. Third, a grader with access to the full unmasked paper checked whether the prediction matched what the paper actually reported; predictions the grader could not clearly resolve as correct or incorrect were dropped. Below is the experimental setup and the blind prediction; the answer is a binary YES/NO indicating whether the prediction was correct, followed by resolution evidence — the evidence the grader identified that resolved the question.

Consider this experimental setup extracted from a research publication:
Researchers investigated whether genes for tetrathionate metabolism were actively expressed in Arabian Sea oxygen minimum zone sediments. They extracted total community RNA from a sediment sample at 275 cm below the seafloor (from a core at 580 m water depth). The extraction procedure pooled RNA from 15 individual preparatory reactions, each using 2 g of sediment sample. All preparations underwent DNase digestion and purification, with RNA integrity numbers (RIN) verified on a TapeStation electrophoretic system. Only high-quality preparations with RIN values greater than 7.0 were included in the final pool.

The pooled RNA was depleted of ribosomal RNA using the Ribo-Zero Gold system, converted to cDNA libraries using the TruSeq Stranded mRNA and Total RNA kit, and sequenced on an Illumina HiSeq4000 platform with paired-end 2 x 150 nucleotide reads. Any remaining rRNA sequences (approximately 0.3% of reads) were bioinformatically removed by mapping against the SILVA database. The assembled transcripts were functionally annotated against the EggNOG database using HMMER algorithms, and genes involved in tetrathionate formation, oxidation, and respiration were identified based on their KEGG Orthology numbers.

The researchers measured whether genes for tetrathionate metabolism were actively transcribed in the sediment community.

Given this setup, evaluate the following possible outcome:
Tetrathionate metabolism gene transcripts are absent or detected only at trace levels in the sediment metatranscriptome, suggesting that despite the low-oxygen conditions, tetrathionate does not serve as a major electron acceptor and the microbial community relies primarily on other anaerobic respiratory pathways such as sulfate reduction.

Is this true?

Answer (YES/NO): NO